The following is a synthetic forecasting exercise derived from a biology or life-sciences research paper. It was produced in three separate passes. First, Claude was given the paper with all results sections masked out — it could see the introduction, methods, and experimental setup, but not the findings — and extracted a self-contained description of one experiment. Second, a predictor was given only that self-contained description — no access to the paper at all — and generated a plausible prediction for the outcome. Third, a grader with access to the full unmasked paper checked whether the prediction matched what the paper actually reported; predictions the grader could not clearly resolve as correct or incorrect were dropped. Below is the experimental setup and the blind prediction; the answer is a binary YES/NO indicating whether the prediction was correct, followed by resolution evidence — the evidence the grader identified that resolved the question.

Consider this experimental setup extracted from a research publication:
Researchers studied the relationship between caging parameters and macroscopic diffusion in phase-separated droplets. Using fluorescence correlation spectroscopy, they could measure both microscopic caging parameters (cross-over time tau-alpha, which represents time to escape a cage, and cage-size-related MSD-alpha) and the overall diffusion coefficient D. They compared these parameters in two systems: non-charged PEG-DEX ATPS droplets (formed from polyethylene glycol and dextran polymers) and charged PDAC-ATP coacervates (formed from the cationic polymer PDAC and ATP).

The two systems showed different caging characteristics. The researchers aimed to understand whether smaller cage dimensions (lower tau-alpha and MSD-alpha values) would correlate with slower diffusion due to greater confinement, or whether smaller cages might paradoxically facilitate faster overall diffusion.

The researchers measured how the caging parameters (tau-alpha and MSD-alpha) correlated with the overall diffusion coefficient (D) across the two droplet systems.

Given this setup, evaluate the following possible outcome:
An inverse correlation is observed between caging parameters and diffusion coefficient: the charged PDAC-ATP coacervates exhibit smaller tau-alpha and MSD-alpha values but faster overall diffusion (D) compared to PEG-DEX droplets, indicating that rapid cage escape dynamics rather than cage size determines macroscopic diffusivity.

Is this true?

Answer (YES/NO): NO